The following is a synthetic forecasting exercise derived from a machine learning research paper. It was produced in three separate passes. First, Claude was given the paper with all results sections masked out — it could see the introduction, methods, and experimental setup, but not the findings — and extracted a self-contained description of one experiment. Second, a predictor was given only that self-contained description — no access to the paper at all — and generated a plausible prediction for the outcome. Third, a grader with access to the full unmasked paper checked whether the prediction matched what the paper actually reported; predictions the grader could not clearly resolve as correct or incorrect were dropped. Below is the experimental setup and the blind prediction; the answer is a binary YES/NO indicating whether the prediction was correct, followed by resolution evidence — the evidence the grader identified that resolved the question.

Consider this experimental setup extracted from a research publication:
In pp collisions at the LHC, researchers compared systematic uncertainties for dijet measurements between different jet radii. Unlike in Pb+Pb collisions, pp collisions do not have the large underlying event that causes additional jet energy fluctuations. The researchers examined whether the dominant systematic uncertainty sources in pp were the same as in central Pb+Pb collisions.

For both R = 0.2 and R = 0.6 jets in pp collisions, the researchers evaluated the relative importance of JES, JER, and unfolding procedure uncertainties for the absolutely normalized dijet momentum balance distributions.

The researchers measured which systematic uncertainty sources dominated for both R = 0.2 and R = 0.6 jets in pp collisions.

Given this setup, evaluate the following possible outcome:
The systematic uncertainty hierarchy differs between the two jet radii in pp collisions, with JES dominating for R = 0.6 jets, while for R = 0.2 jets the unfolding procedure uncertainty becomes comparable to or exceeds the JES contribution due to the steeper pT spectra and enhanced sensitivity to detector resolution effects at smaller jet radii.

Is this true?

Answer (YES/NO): NO